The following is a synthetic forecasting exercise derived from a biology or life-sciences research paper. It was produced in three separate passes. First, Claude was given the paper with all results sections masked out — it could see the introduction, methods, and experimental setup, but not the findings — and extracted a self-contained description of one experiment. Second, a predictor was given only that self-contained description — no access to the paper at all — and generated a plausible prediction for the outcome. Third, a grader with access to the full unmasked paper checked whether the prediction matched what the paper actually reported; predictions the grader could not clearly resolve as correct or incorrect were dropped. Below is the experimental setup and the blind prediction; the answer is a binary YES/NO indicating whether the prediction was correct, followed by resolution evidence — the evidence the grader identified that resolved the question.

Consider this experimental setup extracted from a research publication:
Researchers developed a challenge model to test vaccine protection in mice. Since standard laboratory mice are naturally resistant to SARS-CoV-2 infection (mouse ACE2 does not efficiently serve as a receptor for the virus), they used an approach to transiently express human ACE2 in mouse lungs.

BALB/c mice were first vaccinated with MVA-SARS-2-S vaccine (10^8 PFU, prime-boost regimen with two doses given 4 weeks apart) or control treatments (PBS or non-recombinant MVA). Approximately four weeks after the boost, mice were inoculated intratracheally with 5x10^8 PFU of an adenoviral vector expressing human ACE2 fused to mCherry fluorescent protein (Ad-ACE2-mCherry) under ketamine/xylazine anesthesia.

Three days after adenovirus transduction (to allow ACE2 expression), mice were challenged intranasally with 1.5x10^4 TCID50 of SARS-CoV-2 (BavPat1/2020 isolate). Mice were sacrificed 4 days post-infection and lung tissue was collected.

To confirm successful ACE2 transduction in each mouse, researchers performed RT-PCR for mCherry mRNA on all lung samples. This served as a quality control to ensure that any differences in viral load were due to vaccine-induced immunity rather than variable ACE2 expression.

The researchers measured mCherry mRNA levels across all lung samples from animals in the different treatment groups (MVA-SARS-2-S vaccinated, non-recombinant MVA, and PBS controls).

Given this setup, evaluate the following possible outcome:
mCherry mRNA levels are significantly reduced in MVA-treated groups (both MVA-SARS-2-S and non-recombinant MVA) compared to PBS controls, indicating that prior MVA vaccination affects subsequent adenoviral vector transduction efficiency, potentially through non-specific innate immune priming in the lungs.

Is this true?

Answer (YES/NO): NO